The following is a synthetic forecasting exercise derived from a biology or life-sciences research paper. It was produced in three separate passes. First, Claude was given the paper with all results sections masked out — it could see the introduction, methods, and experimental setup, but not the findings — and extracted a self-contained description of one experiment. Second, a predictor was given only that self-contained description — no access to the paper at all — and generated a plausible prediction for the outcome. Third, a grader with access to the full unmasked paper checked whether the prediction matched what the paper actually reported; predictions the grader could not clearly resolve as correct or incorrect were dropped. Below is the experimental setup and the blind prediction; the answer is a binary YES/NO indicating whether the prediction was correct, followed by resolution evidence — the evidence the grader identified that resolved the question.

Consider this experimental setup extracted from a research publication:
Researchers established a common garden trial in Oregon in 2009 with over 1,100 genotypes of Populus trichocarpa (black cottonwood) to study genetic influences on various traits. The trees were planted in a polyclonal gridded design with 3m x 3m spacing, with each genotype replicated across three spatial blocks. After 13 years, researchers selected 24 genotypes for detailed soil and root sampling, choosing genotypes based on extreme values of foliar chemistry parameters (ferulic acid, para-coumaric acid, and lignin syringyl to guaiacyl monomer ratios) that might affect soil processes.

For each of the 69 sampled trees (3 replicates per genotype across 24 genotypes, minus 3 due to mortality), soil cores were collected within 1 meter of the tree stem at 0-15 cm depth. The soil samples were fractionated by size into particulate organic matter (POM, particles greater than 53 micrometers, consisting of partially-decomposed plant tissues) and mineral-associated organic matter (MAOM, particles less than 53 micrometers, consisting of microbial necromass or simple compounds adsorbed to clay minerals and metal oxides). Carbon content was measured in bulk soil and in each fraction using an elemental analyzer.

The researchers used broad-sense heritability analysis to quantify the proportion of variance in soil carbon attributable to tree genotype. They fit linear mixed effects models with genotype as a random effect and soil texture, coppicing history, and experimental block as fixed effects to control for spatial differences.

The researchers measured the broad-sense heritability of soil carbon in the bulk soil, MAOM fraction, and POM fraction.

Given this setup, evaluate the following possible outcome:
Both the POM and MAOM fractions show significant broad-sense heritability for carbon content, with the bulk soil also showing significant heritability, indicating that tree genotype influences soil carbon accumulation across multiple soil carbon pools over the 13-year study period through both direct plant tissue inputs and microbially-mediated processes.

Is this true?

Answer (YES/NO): NO